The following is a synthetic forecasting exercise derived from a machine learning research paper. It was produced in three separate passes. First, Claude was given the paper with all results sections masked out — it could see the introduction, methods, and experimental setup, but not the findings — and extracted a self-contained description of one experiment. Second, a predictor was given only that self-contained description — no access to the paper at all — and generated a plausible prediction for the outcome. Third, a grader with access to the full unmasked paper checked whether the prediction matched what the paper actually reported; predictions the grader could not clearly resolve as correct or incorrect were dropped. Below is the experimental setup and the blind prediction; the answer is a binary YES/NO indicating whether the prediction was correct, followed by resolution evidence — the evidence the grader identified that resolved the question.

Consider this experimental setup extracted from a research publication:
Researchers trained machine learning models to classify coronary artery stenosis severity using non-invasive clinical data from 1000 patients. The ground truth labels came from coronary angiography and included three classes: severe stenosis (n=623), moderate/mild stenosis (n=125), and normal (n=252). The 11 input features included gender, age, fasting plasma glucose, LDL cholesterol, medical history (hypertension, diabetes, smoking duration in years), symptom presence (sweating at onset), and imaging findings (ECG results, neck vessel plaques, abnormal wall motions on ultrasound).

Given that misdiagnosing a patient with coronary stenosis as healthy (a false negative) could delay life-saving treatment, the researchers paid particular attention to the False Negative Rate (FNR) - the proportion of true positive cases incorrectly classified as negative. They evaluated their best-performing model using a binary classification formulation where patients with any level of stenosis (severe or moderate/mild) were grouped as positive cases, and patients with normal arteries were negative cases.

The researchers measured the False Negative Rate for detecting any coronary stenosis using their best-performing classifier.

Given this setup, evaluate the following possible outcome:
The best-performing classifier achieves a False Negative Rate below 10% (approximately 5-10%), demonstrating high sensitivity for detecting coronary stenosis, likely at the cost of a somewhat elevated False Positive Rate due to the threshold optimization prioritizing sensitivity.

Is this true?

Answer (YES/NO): NO